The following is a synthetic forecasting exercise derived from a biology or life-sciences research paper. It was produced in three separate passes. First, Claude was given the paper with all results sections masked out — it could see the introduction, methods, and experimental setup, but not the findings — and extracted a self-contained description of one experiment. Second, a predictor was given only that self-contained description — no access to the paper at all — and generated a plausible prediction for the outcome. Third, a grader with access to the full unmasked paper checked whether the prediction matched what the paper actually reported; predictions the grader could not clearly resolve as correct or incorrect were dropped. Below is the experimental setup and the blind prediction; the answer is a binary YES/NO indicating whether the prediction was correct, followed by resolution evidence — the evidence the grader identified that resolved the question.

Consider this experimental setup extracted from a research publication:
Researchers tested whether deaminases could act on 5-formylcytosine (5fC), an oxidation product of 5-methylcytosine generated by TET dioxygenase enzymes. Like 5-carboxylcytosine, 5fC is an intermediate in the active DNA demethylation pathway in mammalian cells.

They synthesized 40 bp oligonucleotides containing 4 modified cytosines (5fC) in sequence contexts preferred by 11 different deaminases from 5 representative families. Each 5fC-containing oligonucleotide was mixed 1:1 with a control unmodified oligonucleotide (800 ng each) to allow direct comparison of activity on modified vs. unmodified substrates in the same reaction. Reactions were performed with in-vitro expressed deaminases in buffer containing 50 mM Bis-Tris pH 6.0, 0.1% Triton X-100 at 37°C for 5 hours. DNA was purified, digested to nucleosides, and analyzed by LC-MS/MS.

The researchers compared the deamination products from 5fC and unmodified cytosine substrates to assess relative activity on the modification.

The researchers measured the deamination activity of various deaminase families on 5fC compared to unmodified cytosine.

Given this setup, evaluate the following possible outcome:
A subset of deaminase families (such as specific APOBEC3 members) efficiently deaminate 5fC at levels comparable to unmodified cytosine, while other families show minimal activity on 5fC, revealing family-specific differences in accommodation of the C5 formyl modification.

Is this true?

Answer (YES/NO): NO